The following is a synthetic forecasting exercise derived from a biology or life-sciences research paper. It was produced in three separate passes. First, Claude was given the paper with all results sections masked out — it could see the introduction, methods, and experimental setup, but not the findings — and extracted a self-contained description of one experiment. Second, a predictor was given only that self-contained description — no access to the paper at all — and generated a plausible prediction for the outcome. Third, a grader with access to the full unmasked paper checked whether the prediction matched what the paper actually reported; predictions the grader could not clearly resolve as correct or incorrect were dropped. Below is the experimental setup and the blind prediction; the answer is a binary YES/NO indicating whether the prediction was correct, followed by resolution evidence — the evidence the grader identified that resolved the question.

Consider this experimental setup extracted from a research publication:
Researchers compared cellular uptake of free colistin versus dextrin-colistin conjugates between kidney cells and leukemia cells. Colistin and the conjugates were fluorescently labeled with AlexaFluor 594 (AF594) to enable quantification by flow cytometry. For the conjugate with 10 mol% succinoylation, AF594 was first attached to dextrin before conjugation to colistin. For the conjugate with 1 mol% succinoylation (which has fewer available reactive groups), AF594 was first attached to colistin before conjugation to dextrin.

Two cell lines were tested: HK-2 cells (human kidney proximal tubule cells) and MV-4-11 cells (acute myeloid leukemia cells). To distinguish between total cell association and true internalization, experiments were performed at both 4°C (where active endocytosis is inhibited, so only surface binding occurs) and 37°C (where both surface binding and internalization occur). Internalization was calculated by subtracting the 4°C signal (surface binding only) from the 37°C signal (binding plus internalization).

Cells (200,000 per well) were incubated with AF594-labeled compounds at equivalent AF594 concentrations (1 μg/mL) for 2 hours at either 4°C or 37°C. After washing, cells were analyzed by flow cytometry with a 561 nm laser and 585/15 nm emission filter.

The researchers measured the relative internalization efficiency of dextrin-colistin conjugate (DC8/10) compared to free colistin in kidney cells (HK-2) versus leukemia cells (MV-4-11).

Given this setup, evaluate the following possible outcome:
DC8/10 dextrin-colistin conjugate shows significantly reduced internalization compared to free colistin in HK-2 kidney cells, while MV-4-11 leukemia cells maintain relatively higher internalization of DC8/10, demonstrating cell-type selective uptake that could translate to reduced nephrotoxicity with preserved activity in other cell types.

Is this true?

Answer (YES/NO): NO